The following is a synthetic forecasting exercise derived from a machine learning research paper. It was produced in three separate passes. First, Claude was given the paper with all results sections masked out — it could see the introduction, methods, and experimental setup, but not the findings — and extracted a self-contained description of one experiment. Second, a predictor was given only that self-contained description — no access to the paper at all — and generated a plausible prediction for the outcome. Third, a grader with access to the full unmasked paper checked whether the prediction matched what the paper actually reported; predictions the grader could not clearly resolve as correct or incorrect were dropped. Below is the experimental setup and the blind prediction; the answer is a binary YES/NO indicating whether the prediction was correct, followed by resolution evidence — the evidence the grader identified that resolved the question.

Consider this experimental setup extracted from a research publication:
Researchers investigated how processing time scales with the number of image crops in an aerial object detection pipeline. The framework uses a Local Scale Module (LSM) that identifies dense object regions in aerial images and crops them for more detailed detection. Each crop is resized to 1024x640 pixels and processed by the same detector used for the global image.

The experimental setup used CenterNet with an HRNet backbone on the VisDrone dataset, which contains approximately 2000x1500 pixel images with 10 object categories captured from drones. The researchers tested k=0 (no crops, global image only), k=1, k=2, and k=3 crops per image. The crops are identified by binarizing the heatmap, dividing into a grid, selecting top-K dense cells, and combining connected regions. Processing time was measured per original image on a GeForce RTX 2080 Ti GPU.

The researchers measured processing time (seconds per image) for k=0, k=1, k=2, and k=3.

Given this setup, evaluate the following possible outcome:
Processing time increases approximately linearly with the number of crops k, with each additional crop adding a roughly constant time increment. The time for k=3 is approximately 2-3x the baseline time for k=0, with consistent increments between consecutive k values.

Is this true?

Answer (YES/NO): NO